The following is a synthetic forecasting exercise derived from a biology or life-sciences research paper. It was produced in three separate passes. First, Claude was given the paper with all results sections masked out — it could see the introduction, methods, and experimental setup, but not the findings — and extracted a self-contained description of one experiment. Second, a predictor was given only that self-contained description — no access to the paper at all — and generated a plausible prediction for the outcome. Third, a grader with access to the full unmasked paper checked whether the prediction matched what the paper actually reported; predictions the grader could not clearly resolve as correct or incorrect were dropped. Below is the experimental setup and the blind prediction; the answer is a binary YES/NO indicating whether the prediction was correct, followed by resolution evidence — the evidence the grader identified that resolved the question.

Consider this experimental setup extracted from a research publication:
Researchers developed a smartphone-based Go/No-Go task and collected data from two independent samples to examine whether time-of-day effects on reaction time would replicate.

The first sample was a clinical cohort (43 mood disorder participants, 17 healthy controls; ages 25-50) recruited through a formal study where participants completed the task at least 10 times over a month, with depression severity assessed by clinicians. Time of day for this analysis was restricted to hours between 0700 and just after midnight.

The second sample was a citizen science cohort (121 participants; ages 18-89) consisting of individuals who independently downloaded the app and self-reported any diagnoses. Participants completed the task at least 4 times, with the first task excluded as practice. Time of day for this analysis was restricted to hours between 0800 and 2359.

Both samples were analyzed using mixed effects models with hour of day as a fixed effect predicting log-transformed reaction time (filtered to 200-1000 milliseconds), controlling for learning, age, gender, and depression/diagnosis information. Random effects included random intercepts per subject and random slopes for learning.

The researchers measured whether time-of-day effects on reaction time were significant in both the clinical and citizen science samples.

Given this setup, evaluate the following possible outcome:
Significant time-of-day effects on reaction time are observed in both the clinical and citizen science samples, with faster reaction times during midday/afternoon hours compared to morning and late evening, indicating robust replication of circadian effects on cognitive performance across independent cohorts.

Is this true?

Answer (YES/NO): YES